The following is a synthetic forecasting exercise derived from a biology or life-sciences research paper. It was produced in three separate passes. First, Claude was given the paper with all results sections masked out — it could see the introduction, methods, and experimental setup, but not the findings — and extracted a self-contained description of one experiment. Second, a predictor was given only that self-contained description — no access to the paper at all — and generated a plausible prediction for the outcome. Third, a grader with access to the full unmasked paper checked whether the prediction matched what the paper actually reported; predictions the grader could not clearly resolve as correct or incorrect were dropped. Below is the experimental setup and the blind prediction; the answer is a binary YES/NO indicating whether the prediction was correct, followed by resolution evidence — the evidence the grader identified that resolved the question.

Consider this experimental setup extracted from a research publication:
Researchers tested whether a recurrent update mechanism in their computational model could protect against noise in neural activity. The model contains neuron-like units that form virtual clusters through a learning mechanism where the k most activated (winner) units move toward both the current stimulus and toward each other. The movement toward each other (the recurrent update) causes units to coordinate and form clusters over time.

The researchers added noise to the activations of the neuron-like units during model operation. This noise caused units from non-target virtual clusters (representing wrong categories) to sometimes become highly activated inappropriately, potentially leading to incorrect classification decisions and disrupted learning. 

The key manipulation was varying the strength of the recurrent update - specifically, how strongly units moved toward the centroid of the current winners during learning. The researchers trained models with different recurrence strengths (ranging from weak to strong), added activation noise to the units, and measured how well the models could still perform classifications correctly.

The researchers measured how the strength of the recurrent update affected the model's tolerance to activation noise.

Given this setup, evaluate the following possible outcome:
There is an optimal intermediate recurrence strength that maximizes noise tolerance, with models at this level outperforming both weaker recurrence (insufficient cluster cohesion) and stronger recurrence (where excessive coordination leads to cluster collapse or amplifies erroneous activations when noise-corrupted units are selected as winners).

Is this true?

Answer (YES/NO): NO